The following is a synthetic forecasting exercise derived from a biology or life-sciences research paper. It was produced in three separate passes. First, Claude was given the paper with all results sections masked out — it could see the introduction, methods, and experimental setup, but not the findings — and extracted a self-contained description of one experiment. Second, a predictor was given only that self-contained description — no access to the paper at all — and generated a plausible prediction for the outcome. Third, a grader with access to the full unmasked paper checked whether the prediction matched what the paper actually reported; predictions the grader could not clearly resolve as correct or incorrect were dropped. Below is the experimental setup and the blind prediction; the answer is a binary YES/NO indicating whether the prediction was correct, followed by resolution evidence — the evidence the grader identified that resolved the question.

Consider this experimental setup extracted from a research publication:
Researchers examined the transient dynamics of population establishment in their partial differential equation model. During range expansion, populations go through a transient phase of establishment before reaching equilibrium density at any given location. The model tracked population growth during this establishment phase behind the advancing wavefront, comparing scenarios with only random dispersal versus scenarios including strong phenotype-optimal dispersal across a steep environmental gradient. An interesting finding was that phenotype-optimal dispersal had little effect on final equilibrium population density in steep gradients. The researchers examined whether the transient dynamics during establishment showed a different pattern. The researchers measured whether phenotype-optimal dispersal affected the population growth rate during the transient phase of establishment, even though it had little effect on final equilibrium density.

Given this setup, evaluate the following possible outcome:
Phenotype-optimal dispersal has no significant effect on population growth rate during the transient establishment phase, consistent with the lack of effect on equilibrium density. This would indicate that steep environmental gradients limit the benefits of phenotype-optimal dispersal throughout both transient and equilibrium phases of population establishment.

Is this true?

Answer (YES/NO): NO